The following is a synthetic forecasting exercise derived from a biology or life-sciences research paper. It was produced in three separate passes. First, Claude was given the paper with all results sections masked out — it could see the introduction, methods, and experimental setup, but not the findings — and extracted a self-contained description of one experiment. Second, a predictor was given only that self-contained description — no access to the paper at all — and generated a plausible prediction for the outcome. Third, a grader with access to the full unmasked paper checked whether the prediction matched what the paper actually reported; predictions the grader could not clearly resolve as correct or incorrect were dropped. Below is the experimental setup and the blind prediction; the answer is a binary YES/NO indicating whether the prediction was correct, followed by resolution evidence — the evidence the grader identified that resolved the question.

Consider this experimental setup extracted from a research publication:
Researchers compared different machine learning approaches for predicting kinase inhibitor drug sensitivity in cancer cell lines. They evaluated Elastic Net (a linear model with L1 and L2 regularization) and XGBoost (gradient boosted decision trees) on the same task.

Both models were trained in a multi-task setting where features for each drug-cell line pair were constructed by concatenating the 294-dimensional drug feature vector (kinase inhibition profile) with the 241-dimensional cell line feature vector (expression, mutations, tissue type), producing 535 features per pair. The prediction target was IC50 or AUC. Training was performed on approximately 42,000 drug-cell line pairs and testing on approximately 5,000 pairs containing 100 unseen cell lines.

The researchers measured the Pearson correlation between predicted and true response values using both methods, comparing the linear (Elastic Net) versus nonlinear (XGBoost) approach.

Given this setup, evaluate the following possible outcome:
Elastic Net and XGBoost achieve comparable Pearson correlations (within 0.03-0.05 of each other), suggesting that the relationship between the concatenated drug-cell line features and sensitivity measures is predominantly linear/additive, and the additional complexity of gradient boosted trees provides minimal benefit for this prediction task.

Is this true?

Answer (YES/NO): NO